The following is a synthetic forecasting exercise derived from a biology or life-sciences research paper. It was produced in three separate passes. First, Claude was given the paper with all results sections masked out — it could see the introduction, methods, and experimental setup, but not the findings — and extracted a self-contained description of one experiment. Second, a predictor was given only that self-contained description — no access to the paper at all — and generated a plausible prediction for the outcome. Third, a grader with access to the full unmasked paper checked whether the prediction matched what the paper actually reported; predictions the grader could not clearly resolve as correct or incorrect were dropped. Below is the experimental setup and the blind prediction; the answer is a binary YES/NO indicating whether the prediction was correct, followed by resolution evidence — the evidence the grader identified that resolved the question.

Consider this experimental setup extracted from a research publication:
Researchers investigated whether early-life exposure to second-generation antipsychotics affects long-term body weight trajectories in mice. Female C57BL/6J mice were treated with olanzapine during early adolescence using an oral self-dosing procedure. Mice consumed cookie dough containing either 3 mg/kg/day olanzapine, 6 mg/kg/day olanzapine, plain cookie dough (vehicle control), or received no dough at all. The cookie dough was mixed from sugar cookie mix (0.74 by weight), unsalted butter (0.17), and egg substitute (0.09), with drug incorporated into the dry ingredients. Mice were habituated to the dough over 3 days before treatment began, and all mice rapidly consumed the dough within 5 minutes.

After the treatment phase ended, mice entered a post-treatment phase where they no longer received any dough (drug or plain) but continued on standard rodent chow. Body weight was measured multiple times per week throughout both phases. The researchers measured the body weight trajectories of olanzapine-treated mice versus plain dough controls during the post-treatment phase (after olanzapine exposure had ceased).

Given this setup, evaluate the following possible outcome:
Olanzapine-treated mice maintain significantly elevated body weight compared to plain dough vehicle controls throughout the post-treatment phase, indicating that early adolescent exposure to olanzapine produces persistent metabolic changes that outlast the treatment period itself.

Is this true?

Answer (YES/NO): YES